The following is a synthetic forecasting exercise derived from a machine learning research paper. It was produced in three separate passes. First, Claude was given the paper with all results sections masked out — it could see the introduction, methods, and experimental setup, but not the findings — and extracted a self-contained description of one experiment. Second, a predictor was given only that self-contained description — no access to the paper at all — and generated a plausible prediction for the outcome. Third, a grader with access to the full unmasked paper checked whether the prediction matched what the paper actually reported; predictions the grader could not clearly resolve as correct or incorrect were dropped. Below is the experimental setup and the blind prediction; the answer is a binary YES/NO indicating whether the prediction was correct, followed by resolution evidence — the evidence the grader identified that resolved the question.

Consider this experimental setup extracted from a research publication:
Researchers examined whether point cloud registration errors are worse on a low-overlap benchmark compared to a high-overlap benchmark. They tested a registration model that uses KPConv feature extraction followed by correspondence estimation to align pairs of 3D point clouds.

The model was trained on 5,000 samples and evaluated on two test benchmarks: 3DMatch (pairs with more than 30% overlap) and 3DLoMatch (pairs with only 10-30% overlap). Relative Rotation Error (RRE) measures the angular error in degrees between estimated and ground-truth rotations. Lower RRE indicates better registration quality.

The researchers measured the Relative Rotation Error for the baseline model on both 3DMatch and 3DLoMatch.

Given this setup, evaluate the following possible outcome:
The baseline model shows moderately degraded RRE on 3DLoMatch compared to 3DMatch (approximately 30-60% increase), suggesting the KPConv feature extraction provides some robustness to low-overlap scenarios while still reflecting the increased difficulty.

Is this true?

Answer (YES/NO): YES